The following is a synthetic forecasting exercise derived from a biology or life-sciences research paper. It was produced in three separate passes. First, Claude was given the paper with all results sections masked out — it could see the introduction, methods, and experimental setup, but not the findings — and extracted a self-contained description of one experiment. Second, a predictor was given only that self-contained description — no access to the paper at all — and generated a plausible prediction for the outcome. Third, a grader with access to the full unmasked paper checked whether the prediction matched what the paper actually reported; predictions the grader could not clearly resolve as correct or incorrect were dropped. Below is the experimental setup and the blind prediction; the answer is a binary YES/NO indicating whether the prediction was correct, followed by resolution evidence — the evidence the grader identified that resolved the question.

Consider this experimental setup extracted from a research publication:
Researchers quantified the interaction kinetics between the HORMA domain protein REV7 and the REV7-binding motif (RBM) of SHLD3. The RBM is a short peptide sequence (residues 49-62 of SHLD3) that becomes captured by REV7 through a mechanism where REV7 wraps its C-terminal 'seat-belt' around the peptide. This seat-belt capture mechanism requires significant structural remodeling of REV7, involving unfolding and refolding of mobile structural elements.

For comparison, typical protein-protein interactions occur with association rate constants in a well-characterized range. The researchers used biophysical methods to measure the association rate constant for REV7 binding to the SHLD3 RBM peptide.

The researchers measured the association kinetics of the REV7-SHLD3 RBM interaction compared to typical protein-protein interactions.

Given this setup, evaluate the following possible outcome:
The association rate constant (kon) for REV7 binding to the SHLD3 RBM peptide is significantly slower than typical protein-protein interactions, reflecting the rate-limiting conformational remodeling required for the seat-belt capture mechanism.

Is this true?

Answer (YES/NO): YES